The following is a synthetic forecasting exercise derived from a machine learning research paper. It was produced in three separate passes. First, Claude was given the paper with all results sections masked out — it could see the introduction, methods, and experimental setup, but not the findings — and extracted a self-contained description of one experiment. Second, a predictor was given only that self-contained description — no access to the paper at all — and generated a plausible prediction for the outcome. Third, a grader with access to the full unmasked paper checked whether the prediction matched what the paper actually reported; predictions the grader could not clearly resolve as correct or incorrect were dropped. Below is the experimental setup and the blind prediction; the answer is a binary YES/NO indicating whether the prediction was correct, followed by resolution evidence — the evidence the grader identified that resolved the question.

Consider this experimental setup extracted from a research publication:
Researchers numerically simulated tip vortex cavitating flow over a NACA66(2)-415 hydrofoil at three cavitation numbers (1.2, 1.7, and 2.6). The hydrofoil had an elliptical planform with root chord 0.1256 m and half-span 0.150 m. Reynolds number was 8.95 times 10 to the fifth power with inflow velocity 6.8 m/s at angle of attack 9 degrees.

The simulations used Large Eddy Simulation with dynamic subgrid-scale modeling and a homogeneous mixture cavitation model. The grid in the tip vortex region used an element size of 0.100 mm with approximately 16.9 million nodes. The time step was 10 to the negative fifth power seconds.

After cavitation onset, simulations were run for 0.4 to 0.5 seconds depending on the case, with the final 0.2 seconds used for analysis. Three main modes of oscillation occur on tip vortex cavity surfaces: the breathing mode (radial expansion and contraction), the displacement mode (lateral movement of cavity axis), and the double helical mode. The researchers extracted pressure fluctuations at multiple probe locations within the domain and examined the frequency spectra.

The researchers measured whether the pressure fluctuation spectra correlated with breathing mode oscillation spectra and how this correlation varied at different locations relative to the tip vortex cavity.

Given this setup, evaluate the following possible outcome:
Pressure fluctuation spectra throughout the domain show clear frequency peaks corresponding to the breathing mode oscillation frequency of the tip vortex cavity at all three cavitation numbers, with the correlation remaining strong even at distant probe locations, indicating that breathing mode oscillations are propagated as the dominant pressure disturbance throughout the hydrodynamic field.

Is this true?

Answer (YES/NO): NO